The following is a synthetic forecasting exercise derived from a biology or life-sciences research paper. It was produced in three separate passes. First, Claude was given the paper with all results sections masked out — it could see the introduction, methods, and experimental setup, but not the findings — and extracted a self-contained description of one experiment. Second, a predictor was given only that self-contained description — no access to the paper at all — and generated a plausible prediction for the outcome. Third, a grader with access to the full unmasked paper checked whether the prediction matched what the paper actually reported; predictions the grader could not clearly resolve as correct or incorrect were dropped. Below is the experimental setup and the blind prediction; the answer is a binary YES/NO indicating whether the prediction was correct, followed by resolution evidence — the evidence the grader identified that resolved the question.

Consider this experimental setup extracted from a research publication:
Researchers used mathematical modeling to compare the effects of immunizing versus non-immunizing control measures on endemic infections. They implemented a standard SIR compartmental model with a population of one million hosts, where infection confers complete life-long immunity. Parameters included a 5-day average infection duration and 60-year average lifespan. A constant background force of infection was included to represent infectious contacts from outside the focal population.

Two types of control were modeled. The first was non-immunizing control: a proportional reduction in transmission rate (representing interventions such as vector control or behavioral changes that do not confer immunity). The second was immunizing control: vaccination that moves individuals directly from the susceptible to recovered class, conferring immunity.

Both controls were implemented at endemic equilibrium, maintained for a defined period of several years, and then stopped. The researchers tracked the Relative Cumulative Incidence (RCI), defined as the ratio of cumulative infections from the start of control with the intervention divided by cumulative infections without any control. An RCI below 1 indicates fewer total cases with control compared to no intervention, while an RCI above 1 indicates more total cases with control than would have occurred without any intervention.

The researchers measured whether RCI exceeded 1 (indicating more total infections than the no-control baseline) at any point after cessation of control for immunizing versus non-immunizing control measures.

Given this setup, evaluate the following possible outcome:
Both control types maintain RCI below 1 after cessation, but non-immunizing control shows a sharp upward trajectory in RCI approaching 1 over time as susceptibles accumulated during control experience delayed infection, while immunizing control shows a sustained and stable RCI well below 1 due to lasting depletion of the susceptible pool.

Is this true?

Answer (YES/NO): NO